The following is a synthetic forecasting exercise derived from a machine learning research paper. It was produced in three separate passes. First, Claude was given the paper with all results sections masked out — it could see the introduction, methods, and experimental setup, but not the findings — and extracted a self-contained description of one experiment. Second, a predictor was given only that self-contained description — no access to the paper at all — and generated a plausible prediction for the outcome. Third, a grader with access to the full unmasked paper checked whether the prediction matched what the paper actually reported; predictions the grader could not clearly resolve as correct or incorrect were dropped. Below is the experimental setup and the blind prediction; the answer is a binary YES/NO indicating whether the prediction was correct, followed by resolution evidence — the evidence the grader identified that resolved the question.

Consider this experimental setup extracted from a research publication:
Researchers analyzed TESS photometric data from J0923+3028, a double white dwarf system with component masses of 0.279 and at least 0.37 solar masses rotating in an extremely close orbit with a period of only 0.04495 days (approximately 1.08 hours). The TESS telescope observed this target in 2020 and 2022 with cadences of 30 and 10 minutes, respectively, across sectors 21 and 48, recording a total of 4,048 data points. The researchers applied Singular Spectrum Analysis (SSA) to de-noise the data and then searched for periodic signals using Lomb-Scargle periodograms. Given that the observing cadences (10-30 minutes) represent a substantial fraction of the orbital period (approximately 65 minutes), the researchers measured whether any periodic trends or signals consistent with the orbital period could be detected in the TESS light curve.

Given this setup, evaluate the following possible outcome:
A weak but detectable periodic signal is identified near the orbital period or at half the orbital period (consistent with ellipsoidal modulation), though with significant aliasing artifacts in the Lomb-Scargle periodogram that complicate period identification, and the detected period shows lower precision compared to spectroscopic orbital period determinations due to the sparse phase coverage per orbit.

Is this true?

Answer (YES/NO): NO